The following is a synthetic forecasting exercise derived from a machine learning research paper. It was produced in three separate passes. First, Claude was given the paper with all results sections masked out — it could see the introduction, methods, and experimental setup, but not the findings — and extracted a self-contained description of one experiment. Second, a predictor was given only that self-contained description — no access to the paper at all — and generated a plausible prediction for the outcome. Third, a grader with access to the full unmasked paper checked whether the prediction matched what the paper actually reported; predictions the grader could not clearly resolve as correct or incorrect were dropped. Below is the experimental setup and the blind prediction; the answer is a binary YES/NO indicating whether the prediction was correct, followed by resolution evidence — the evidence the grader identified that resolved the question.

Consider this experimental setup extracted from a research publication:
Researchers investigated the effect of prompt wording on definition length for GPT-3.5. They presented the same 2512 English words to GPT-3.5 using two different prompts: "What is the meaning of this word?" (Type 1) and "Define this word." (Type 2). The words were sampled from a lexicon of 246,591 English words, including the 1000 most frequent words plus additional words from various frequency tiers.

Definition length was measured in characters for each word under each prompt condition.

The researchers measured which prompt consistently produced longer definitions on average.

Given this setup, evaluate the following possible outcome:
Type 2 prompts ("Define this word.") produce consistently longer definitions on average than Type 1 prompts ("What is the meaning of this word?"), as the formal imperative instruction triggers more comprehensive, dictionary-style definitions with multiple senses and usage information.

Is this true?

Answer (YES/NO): YES